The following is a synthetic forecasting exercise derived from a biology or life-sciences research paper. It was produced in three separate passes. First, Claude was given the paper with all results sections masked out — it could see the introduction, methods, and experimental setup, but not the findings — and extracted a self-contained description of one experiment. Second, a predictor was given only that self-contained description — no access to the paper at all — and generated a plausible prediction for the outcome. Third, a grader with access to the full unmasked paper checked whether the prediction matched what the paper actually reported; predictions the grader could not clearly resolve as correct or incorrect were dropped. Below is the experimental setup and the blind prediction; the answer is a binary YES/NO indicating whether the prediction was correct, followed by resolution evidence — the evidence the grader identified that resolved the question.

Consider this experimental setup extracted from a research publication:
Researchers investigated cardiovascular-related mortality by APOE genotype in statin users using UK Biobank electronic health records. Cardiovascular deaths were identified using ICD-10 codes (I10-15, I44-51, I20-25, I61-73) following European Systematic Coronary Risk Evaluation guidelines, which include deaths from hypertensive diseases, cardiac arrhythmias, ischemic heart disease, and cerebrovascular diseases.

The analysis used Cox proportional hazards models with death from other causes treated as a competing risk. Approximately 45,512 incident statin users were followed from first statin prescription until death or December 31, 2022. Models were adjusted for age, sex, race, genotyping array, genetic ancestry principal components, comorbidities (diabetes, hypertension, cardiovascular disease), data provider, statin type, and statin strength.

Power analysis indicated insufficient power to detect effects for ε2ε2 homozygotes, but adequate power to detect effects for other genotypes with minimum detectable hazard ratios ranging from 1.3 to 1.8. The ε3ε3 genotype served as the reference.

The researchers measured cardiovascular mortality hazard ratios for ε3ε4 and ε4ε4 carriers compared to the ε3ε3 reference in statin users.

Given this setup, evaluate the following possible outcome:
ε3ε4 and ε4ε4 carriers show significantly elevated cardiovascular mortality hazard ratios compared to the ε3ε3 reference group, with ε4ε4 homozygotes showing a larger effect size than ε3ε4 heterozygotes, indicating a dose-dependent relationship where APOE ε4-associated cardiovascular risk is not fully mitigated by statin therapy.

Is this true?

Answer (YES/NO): NO